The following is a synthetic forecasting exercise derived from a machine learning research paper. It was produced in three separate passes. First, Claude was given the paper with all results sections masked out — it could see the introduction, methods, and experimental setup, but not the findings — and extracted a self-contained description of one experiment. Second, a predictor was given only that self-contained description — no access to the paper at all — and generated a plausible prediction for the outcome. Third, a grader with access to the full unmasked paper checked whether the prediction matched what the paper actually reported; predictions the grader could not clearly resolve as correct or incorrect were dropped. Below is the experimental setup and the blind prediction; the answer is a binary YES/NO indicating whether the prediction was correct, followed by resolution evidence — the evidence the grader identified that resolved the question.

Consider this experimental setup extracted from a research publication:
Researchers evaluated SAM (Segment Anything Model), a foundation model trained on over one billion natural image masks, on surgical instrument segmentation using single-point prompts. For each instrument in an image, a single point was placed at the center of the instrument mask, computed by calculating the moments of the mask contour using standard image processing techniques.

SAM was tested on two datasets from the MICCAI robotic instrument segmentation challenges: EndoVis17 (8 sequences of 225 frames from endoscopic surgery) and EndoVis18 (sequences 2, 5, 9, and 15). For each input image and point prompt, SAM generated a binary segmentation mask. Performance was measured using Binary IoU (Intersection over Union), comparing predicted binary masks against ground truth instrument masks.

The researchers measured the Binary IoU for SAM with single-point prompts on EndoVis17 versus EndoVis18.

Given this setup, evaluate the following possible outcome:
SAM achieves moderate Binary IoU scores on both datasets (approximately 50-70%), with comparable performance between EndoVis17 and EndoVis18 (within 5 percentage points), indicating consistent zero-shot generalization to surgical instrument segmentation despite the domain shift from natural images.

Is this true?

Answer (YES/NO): NO